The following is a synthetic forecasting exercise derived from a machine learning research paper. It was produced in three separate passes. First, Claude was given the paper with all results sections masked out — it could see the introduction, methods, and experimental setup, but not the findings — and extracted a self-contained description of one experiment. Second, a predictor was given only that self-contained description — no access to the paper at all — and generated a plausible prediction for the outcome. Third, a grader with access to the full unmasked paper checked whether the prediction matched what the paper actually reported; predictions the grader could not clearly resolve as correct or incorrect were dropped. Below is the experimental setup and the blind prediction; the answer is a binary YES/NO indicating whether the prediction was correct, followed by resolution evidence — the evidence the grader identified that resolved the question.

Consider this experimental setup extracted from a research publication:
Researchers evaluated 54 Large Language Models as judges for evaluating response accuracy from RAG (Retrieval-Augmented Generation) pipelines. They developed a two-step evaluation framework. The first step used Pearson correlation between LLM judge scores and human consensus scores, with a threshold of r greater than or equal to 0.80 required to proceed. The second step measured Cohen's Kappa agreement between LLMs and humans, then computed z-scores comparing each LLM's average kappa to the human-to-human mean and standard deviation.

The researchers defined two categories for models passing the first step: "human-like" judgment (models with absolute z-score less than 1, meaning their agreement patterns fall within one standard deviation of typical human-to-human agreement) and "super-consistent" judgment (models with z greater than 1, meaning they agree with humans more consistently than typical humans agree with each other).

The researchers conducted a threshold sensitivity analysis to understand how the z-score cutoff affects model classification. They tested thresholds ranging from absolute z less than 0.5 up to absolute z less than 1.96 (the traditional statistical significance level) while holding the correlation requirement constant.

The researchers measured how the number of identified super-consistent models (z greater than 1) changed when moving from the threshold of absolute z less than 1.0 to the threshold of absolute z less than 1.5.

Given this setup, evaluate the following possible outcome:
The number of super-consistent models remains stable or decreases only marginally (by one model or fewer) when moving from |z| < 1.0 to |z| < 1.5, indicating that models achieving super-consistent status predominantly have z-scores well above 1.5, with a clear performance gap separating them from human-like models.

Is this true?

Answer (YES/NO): NO